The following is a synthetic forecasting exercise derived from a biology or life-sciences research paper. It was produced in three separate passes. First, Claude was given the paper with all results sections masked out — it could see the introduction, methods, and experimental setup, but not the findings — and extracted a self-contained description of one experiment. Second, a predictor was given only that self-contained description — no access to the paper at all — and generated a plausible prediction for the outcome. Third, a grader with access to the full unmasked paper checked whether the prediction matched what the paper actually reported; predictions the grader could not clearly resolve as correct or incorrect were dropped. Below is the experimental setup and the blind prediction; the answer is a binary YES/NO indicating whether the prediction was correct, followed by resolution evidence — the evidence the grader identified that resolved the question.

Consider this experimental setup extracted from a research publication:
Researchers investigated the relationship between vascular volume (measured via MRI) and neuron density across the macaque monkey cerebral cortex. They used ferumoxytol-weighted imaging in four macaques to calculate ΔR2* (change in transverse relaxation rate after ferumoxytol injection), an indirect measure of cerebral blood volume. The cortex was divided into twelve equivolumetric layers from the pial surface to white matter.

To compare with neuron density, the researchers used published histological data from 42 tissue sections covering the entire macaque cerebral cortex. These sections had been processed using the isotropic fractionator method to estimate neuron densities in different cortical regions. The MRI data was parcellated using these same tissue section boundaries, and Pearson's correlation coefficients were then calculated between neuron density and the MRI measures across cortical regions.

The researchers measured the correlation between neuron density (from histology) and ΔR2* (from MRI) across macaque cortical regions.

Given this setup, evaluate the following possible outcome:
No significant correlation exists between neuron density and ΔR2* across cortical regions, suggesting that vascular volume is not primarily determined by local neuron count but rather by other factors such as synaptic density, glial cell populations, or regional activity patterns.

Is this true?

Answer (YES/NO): NO